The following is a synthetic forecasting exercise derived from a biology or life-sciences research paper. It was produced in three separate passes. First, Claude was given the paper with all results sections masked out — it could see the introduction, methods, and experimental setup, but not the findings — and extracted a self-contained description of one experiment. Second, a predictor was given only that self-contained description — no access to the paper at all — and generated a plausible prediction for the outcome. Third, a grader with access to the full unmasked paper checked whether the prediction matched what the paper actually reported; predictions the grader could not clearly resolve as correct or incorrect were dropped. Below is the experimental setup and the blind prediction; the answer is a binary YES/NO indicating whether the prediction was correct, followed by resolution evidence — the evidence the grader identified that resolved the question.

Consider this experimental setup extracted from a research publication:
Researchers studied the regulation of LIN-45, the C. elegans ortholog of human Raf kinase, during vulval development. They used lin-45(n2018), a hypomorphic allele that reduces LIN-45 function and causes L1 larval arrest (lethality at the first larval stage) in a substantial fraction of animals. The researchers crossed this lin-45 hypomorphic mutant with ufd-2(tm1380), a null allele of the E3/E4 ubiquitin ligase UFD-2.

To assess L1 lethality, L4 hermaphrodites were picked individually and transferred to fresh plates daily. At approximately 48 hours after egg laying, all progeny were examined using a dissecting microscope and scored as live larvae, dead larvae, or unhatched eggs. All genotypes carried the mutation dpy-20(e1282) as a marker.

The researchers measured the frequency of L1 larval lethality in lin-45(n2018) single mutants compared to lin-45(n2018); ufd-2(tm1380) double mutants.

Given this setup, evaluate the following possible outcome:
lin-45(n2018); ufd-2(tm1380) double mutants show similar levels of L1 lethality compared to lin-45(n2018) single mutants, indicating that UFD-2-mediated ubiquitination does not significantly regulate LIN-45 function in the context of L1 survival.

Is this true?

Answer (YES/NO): NO